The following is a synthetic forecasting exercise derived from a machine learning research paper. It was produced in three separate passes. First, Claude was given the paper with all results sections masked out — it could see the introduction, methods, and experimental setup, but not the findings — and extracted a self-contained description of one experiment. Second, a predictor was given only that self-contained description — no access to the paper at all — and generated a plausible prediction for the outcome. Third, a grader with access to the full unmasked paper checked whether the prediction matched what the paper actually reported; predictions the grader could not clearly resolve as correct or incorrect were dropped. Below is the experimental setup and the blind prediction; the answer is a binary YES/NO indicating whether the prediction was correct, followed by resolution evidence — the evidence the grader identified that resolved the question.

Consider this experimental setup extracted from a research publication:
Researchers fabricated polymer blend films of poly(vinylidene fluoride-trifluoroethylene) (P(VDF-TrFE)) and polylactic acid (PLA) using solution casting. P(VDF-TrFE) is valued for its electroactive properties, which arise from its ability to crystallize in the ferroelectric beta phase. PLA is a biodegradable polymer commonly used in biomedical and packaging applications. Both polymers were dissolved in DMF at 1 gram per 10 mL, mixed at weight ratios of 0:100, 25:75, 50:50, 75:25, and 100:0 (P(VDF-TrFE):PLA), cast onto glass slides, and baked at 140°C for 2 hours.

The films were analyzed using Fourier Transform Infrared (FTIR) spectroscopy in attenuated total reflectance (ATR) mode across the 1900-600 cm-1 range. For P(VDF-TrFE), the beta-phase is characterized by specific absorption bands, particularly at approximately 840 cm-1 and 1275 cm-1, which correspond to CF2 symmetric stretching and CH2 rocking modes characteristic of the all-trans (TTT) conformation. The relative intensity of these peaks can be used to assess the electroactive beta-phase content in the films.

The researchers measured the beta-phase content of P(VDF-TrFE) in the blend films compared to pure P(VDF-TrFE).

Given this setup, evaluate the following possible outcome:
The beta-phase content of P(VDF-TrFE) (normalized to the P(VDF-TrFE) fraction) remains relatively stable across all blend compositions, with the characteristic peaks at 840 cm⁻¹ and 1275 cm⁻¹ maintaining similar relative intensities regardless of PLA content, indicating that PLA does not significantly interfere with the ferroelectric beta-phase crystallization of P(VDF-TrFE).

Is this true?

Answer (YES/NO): NO